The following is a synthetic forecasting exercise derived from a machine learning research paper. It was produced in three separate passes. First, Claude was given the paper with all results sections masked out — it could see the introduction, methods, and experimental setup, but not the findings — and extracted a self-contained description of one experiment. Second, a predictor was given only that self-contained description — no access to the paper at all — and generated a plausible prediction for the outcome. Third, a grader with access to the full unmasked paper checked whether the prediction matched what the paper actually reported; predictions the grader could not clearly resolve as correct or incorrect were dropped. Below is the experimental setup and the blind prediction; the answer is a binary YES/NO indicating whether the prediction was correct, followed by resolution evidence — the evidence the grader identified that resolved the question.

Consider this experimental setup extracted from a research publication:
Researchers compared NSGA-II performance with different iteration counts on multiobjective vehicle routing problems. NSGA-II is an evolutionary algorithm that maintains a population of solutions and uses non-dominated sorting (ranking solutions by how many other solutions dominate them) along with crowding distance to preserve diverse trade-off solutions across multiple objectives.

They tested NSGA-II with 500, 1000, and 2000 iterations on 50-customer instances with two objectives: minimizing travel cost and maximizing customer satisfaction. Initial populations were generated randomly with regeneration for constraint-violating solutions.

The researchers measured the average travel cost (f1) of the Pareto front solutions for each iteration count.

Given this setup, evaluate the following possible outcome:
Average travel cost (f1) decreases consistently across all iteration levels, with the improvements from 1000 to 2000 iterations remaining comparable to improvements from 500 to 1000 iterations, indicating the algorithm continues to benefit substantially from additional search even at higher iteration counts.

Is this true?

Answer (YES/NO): NO